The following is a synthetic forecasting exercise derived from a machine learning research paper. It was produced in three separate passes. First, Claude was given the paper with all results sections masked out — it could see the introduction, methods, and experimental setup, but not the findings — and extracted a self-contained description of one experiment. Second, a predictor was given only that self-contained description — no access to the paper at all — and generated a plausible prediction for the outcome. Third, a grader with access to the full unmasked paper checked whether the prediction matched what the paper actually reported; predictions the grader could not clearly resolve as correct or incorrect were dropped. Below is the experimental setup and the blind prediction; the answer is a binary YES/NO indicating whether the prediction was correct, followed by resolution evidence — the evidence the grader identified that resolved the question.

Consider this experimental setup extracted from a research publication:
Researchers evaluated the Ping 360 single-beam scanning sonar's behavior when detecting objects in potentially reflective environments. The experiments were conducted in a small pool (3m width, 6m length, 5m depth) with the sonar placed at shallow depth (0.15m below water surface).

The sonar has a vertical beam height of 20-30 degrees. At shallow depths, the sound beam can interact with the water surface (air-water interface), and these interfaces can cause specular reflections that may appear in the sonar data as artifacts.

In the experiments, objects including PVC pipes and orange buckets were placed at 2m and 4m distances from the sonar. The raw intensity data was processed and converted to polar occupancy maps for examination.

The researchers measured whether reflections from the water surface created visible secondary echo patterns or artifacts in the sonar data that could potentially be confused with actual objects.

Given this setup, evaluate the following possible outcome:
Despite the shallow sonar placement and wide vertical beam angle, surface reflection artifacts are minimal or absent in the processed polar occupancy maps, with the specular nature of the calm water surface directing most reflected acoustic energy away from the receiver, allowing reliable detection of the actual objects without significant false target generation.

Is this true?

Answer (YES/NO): NO